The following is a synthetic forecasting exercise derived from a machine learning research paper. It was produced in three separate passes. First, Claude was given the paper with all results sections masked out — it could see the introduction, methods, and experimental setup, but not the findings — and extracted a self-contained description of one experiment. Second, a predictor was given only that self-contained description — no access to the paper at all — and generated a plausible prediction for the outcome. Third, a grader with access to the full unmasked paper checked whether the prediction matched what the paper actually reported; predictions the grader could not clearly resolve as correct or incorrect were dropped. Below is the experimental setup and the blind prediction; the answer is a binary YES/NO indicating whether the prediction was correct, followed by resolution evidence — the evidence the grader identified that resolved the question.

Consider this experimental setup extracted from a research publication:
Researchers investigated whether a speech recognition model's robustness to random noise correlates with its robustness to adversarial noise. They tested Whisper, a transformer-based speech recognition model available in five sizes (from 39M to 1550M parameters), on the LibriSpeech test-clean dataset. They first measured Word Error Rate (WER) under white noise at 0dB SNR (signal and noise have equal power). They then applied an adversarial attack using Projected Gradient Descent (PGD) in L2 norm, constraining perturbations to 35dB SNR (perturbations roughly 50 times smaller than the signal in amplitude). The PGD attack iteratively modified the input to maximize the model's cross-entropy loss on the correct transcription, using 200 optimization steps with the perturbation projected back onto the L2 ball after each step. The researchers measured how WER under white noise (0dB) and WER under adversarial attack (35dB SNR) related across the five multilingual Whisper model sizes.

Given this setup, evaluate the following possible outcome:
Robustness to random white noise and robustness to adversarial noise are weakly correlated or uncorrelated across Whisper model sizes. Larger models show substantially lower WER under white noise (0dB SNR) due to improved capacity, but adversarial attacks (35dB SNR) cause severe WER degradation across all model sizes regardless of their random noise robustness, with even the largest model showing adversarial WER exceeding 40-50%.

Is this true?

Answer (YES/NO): NO